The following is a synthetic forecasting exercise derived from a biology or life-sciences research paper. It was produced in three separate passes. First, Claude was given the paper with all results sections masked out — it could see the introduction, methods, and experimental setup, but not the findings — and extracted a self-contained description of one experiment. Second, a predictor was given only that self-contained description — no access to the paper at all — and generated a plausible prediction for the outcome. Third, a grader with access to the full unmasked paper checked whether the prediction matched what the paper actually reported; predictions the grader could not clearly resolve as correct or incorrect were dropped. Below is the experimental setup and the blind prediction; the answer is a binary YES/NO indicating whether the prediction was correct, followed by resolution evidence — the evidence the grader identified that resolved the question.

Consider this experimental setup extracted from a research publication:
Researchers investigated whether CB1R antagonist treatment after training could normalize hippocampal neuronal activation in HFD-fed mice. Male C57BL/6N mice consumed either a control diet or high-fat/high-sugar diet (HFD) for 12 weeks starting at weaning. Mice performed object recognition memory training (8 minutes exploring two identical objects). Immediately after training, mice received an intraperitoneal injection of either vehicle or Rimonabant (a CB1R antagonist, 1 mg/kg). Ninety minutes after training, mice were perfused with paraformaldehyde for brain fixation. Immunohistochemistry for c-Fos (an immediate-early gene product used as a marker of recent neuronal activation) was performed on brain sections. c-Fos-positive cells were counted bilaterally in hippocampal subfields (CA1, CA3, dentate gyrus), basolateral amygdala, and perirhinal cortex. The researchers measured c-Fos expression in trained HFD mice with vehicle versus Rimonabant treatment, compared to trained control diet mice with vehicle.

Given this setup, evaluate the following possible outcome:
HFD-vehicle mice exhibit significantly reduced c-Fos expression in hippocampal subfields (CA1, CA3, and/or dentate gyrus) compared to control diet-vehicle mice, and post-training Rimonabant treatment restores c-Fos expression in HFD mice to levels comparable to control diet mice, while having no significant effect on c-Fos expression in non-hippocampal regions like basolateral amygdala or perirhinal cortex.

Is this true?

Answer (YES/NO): NO